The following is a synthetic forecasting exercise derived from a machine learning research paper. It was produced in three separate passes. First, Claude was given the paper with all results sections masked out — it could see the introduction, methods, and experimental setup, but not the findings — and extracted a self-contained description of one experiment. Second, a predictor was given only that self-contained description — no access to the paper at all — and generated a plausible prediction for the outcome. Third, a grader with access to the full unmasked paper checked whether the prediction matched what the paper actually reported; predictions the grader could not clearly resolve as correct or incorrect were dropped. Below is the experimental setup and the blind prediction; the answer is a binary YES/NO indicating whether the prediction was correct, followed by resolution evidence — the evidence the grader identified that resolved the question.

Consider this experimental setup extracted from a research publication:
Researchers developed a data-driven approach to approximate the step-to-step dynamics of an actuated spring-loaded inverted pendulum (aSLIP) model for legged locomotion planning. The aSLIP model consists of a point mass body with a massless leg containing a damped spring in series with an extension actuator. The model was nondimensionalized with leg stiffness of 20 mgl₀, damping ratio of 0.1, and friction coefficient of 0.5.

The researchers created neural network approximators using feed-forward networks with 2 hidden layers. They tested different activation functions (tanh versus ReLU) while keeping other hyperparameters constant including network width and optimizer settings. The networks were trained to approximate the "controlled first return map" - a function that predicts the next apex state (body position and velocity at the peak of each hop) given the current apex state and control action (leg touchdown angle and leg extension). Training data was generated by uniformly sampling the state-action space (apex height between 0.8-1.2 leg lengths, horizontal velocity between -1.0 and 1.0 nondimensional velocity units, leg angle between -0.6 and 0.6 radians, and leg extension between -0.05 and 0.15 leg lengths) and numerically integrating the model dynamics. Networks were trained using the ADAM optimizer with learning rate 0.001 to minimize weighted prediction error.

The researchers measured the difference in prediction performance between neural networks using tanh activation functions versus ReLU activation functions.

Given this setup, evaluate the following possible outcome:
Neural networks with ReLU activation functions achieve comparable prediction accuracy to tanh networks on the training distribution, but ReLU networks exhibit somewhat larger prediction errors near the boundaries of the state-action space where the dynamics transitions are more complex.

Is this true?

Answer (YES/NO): NO